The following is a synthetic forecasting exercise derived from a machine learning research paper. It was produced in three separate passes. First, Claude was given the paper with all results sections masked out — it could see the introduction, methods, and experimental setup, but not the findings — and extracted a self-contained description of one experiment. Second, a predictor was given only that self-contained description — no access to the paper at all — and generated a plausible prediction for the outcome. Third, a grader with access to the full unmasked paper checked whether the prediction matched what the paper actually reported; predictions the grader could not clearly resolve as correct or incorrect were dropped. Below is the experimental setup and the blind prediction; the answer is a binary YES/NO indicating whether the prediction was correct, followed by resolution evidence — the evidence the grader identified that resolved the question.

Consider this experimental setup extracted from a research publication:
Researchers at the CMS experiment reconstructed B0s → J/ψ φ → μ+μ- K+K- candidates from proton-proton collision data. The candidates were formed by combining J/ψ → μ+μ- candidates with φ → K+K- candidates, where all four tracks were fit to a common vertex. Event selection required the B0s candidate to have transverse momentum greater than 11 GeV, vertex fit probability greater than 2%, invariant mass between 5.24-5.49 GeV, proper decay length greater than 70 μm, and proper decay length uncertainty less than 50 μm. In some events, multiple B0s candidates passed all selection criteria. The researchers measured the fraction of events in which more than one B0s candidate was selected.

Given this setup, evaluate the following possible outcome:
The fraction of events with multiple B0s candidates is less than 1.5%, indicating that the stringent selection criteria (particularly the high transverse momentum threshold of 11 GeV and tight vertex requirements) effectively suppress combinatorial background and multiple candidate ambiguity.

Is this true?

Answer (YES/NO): NO